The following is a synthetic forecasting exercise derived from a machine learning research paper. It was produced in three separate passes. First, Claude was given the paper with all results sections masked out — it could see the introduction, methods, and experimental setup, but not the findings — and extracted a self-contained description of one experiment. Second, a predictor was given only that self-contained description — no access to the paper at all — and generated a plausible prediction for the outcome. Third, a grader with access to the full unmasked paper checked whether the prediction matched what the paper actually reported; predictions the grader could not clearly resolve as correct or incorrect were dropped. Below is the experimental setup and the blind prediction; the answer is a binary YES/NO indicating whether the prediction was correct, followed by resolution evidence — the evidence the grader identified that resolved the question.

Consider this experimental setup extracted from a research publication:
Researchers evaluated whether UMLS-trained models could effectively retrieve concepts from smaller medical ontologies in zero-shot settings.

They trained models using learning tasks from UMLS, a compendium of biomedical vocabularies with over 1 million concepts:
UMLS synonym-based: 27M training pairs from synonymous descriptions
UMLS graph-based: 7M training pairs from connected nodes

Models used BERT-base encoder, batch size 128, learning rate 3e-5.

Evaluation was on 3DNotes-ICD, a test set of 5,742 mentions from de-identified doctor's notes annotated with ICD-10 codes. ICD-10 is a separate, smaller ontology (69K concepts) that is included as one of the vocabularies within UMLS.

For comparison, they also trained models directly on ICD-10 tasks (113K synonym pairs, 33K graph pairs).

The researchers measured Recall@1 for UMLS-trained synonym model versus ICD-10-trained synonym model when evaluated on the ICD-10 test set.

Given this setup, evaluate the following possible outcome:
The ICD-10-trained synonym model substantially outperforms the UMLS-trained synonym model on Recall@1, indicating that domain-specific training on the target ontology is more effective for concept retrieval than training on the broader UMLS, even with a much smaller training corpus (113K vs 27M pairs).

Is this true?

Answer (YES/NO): YES